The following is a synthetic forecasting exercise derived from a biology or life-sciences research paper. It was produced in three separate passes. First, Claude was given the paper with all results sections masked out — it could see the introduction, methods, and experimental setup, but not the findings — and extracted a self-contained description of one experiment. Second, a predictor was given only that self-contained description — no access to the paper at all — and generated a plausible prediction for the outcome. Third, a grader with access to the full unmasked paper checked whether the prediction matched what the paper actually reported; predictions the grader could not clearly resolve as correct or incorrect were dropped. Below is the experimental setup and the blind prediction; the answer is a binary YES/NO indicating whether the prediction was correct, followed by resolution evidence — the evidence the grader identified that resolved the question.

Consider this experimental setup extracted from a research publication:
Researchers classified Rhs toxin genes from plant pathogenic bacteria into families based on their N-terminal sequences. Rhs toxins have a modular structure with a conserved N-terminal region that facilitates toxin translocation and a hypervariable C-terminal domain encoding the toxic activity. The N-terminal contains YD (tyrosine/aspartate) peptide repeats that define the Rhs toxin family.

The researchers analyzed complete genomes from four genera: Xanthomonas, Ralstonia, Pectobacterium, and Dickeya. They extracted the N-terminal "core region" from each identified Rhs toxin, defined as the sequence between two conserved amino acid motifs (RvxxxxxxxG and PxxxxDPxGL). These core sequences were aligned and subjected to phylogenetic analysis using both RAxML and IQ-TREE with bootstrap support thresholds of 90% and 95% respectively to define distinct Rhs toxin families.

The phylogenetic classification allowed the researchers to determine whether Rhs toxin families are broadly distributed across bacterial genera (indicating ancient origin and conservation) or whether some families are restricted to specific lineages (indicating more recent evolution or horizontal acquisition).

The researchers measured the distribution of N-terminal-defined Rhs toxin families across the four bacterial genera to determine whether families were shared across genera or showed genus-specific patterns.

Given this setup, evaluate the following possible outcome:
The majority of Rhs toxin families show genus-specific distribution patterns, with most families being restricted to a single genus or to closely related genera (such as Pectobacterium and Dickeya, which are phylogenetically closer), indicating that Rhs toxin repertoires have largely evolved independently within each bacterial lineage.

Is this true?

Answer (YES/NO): YES